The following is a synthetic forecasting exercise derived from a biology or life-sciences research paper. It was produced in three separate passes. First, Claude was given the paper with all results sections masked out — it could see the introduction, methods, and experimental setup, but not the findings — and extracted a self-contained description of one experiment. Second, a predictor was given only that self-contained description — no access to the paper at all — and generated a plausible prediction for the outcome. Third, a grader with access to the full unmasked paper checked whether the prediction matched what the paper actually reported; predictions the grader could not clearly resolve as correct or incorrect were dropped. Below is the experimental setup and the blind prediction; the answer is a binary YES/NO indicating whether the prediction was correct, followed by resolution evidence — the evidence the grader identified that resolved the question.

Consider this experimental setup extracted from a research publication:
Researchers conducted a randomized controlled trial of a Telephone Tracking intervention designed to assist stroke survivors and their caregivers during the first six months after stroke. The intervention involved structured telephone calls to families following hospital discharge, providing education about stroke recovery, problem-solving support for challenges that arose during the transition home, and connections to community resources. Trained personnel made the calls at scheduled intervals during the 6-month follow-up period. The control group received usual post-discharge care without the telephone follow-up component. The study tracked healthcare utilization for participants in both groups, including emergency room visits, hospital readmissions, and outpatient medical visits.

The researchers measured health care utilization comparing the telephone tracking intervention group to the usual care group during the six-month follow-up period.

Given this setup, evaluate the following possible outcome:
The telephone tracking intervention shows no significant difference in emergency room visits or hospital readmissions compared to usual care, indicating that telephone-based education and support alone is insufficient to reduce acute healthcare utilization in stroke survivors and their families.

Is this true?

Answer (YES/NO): NO